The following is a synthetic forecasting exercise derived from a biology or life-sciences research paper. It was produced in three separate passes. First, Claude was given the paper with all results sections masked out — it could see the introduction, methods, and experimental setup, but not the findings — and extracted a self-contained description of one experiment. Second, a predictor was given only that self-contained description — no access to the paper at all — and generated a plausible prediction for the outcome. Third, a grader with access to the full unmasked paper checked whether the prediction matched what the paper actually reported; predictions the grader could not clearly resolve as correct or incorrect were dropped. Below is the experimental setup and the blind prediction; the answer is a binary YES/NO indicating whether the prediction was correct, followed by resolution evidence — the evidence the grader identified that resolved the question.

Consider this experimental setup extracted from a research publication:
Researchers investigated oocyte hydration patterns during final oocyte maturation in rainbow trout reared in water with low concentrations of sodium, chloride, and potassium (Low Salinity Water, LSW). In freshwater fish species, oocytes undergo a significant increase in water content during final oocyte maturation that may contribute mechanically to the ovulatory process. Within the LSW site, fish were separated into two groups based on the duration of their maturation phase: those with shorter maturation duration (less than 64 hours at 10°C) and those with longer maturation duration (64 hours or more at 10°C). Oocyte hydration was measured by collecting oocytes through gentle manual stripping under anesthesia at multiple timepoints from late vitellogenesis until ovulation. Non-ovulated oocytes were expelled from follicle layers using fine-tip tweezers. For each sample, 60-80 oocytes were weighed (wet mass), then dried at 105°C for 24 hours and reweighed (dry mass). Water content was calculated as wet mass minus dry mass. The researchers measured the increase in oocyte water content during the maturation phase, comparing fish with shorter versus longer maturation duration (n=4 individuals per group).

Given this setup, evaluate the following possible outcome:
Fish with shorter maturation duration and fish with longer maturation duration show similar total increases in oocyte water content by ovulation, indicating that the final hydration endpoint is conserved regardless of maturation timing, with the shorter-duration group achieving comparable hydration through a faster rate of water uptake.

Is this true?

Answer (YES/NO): NO